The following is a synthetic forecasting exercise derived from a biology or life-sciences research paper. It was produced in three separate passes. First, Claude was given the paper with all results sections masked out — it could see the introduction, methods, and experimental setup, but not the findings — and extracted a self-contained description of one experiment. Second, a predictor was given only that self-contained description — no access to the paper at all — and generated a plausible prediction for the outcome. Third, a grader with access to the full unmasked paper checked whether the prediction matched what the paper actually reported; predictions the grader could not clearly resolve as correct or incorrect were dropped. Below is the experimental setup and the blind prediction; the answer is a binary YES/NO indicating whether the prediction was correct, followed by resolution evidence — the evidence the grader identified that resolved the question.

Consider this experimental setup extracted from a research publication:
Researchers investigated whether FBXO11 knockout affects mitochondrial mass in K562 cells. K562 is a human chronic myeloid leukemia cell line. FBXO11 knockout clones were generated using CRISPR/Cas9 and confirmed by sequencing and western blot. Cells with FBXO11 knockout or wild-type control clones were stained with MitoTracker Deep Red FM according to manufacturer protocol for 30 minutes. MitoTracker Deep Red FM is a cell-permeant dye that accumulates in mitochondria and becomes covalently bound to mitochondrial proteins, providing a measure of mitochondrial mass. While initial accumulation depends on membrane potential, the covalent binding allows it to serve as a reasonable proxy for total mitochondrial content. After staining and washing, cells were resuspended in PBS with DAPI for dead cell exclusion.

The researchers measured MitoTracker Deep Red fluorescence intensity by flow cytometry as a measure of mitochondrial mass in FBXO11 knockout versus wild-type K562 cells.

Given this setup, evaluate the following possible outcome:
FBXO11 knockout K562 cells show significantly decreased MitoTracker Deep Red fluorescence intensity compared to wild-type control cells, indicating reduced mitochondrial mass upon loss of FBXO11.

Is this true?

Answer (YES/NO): NO